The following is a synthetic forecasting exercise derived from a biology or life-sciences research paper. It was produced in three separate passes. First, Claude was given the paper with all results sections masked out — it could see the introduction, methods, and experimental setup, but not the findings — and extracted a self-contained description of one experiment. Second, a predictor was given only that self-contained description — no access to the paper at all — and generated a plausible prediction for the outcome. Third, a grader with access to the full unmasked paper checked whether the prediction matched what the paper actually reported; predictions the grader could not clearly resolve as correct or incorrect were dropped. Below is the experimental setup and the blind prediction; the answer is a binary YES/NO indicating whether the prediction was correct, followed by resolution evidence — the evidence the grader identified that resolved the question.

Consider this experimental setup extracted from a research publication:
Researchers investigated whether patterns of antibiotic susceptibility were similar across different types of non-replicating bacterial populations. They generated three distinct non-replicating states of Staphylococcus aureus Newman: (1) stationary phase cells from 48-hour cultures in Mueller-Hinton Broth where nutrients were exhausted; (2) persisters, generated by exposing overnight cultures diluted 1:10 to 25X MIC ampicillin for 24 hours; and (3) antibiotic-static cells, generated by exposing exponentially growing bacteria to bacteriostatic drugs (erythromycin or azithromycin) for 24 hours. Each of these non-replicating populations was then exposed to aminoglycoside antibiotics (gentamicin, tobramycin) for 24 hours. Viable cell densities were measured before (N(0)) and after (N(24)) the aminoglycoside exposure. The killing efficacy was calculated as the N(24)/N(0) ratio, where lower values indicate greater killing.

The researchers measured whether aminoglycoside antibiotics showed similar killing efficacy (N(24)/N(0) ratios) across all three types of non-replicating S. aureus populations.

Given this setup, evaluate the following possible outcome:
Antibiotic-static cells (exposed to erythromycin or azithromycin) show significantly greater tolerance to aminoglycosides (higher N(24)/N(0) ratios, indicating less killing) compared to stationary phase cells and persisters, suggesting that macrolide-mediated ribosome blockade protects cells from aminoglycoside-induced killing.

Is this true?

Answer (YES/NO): NO